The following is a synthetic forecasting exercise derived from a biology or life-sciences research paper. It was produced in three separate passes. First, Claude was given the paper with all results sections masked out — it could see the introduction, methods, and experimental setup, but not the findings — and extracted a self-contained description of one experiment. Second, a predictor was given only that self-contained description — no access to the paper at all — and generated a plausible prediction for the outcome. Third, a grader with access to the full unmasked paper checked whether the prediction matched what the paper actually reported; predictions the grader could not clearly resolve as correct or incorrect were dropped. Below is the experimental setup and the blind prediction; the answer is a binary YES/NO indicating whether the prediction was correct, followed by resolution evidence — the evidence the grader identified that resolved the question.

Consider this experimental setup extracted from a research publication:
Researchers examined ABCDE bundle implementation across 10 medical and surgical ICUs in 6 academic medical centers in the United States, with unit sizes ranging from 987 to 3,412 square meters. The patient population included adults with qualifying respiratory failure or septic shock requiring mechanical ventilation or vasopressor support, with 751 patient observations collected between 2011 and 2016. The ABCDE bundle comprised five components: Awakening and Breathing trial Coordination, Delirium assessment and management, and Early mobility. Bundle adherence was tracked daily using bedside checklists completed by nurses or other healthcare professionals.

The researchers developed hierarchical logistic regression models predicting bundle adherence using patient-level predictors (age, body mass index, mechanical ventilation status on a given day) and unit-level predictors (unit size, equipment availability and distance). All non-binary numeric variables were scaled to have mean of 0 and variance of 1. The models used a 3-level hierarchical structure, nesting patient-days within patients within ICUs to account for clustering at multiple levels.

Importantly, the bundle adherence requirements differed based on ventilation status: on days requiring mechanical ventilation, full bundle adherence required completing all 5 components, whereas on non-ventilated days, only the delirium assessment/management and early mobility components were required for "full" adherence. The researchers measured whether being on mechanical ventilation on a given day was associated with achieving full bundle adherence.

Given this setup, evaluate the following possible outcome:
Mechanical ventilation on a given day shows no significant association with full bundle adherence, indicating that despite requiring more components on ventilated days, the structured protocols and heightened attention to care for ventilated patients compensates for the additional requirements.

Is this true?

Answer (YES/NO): NO